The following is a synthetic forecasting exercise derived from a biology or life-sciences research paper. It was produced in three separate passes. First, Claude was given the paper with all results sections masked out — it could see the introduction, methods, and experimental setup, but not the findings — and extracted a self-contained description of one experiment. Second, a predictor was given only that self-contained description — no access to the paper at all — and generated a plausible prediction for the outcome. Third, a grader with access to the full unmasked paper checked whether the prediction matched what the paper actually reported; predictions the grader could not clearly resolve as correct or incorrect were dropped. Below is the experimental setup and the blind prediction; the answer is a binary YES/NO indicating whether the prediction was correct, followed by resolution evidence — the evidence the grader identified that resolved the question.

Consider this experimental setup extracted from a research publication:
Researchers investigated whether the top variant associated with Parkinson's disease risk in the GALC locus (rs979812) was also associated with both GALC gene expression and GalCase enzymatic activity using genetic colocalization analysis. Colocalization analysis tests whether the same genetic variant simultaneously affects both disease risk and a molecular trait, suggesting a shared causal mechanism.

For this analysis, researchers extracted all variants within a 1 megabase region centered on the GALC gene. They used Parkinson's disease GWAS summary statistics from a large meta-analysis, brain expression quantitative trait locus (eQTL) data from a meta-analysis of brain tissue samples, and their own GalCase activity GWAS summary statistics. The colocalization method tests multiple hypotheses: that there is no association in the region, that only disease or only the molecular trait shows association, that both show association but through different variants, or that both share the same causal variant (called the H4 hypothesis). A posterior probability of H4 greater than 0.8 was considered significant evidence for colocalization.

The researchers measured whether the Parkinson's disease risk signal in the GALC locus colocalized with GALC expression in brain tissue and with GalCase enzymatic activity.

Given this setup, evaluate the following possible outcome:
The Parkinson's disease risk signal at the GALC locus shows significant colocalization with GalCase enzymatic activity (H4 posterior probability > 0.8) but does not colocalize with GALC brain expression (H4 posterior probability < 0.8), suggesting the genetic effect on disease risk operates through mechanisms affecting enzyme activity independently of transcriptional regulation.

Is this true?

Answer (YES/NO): NO